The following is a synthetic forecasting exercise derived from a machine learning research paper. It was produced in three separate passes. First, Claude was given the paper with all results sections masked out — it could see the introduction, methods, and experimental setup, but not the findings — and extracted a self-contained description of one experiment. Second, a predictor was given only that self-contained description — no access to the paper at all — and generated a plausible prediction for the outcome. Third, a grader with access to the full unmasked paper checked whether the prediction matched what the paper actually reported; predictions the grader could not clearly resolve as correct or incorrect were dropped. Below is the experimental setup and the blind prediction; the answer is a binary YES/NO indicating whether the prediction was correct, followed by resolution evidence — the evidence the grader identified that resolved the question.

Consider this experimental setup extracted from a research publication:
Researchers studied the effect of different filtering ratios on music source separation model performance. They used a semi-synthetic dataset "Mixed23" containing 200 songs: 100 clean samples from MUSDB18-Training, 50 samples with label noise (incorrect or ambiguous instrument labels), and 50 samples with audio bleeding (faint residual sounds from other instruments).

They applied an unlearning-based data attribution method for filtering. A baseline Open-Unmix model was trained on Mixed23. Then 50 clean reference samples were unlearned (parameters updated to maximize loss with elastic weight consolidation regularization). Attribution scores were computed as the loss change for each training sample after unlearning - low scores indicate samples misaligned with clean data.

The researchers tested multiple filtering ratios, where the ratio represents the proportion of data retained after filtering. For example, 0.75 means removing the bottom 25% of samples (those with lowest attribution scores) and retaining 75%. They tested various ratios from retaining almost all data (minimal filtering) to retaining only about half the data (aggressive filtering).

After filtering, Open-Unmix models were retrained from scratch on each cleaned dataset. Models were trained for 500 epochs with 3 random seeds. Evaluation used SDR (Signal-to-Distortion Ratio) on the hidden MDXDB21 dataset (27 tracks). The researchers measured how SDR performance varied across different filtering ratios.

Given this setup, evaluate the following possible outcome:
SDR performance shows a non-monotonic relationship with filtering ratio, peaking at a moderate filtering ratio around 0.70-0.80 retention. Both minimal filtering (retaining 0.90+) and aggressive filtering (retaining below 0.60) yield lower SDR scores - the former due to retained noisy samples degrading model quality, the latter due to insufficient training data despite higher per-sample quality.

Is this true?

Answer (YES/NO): YES